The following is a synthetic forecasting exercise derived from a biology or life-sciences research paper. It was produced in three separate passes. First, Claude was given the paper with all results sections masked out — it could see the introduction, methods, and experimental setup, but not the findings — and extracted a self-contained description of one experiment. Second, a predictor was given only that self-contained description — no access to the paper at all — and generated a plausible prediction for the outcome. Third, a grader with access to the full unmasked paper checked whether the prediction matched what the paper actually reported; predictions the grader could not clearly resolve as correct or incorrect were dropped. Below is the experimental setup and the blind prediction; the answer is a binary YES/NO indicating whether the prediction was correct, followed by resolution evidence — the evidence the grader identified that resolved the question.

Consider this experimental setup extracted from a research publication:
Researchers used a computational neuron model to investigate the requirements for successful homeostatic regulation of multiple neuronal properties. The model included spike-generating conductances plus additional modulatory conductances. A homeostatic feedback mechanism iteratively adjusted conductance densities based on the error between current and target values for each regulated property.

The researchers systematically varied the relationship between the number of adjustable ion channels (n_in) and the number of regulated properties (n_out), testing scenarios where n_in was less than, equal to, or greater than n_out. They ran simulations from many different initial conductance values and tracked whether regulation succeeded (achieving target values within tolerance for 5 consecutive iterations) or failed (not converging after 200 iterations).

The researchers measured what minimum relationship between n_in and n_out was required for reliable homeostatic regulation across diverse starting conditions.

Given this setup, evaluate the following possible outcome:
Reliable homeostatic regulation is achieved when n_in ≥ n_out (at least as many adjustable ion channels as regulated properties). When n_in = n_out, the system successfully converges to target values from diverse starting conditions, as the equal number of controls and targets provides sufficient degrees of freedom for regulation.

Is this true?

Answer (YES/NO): NO